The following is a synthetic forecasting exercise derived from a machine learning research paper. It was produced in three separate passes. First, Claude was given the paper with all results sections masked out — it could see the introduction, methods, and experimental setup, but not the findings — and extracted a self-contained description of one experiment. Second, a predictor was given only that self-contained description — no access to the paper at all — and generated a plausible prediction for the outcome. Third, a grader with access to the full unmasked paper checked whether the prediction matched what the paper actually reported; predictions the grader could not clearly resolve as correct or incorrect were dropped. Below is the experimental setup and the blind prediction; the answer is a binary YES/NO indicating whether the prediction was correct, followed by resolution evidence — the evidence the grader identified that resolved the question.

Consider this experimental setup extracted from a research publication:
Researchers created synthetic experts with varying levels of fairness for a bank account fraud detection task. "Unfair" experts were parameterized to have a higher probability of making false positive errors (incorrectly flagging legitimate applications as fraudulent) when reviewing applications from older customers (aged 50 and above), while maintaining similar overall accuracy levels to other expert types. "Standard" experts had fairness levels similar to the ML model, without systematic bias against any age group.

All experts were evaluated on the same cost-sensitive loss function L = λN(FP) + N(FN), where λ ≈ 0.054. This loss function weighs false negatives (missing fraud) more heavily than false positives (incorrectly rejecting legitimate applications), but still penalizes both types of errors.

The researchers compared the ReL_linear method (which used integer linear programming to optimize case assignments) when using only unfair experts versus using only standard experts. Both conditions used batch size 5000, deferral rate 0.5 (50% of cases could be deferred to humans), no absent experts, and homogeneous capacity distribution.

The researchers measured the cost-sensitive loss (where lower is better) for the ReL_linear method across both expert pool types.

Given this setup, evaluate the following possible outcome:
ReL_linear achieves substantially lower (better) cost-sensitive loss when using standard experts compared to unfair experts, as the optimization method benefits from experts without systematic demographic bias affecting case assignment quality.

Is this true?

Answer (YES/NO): NO